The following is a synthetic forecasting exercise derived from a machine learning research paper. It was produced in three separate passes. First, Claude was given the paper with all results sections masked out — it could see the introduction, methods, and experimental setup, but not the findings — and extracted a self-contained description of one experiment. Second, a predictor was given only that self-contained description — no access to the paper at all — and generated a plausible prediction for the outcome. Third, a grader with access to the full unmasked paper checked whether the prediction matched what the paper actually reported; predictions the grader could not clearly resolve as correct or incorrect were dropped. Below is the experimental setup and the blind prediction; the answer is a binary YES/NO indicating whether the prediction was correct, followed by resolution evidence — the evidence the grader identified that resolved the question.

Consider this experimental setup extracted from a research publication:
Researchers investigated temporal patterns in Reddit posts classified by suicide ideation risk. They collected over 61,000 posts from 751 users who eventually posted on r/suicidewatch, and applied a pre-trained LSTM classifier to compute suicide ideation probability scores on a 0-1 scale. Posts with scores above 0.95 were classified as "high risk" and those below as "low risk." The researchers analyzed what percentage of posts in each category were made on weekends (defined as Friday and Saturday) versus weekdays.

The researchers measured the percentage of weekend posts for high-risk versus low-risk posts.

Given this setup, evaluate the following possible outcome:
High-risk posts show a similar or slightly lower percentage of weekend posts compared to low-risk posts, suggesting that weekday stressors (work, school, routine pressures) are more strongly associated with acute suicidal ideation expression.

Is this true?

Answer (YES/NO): YES